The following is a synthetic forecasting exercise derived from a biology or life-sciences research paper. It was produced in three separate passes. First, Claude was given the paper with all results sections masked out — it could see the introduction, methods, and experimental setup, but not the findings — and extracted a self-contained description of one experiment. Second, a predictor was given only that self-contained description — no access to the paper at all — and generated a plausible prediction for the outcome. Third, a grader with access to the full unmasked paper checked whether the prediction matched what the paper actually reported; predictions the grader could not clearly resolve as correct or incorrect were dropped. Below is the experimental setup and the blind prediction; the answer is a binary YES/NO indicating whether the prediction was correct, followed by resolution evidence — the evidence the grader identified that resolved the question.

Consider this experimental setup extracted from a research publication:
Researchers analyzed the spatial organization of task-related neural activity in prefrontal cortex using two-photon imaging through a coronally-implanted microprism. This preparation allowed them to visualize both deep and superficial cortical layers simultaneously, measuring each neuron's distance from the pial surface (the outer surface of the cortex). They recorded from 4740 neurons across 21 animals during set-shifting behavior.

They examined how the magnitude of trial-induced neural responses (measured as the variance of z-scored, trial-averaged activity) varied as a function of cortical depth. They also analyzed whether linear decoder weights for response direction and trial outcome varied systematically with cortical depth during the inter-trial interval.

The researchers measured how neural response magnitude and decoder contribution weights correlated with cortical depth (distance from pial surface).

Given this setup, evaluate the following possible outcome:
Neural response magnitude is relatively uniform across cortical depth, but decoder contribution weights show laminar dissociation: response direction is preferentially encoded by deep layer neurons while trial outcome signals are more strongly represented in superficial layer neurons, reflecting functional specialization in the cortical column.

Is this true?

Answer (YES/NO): NO